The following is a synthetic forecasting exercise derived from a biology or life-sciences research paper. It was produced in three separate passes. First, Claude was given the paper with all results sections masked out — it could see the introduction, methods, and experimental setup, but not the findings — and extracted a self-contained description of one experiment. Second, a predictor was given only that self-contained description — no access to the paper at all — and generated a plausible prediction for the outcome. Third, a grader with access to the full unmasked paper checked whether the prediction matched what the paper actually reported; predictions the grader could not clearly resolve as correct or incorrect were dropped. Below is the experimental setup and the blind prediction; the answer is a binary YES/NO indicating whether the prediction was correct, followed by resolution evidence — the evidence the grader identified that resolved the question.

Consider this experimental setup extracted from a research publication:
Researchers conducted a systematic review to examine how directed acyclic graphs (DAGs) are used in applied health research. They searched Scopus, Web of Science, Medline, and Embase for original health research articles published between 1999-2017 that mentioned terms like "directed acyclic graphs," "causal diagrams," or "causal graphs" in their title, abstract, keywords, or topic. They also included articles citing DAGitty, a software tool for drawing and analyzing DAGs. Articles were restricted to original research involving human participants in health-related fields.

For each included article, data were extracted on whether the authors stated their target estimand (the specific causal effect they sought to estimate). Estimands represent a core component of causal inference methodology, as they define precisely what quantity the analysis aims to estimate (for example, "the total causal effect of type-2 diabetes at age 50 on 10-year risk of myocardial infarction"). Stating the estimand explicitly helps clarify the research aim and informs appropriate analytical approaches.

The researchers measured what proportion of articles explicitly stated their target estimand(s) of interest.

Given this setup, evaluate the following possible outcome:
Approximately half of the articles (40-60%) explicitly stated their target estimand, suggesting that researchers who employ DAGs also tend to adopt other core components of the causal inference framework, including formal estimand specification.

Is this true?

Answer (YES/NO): NO